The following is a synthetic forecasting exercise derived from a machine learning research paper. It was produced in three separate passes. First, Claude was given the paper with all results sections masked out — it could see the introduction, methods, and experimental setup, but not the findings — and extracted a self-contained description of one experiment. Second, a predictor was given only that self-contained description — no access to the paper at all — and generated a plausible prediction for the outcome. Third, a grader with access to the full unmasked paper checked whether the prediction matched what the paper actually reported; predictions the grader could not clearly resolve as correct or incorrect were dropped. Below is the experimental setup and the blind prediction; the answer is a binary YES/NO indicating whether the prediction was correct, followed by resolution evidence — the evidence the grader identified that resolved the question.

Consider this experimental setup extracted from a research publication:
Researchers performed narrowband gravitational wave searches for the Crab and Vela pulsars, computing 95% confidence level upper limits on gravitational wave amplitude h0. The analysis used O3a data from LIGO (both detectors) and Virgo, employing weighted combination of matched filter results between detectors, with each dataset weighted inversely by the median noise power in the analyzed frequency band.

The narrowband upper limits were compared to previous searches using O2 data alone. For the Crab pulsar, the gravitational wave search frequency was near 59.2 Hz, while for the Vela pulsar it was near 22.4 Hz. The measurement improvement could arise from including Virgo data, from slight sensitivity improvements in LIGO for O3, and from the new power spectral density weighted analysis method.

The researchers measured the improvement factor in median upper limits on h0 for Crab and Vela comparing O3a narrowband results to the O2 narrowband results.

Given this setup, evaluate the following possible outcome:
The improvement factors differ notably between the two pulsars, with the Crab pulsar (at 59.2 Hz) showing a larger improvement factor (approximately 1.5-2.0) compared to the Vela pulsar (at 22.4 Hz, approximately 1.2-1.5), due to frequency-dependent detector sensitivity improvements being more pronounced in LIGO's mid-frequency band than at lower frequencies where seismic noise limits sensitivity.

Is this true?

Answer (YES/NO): NO